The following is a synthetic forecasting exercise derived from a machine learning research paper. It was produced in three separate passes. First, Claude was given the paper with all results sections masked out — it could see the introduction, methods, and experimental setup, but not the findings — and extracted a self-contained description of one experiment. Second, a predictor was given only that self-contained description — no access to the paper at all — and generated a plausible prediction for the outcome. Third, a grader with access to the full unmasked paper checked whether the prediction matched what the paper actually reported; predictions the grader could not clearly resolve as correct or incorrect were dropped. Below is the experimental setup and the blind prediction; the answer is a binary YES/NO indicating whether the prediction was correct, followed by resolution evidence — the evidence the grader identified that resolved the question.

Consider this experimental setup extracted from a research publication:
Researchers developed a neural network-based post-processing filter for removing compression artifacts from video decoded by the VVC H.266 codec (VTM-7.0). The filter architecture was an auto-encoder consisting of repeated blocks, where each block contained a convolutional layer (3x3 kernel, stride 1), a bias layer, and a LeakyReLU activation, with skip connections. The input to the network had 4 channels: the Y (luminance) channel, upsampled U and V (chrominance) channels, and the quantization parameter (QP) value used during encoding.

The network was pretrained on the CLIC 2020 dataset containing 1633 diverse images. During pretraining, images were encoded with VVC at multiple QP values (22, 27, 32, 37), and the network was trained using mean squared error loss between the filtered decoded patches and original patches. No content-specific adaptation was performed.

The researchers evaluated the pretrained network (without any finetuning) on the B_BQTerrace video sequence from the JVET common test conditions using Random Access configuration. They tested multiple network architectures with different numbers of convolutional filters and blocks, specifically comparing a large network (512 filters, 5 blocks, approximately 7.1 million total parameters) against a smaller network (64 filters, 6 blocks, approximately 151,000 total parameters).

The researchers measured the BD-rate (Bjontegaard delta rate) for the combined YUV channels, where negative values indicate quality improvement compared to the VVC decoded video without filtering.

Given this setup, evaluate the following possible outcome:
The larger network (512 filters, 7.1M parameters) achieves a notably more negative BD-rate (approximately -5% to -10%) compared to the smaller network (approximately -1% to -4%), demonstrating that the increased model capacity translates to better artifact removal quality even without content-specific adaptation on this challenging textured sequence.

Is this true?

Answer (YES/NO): NO